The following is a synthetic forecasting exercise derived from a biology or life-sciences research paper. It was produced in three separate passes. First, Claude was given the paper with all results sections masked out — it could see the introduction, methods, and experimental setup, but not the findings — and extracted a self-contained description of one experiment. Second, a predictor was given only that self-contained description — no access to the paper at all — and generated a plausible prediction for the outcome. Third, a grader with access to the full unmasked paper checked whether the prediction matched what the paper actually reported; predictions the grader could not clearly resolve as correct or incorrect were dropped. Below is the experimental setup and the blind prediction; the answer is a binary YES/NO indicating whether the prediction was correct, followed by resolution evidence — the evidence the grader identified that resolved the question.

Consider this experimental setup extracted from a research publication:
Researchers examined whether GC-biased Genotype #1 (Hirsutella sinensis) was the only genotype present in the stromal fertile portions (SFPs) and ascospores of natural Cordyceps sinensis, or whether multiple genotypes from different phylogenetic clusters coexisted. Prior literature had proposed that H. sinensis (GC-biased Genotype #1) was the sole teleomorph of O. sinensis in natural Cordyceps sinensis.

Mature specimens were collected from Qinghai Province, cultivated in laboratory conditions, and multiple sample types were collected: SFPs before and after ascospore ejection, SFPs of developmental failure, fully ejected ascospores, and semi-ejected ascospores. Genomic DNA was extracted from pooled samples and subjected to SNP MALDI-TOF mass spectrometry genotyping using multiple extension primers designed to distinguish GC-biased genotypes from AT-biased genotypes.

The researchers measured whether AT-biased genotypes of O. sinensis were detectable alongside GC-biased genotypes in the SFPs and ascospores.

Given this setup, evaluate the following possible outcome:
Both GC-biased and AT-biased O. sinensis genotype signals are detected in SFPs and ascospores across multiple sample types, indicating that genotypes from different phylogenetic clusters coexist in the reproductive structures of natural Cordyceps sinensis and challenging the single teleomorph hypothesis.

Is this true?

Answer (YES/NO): YES